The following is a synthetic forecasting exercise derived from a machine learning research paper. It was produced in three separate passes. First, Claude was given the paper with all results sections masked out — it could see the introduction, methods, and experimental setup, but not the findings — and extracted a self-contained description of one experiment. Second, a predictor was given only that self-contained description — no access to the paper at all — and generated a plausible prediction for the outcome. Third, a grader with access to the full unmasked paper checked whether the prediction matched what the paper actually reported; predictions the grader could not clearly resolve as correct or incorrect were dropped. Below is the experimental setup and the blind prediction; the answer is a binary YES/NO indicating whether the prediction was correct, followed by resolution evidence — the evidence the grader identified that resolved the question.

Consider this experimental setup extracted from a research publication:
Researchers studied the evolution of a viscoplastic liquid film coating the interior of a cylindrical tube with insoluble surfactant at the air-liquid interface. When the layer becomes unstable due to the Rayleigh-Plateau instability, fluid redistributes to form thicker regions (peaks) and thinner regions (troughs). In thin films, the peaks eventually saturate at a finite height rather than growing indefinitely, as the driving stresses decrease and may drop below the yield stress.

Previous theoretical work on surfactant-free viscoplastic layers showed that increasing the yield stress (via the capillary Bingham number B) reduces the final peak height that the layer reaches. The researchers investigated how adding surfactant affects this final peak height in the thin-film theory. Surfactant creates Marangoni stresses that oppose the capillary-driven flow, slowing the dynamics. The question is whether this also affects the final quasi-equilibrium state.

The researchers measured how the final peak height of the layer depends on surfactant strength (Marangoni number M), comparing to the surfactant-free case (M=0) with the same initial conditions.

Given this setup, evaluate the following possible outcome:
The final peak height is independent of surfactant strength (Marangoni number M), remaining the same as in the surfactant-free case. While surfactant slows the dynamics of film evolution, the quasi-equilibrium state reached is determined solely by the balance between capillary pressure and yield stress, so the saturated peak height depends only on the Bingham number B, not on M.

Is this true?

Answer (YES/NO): NO